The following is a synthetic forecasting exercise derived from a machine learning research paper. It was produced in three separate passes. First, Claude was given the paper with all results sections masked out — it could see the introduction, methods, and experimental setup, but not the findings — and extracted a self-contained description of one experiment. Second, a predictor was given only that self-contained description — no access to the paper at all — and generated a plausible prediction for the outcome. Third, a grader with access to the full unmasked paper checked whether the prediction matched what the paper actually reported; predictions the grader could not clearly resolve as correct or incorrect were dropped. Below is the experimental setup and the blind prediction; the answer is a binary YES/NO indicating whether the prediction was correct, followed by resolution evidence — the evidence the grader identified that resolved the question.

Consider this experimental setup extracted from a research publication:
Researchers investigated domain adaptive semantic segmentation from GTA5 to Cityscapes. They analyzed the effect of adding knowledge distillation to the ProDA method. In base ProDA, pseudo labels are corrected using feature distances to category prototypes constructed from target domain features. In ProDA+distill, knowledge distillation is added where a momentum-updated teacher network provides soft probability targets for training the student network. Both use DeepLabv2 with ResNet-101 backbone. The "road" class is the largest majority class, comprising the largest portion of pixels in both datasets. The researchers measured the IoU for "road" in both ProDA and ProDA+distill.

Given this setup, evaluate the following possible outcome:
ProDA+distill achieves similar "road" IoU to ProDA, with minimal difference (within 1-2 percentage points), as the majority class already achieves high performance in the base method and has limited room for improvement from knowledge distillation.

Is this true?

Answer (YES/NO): NO